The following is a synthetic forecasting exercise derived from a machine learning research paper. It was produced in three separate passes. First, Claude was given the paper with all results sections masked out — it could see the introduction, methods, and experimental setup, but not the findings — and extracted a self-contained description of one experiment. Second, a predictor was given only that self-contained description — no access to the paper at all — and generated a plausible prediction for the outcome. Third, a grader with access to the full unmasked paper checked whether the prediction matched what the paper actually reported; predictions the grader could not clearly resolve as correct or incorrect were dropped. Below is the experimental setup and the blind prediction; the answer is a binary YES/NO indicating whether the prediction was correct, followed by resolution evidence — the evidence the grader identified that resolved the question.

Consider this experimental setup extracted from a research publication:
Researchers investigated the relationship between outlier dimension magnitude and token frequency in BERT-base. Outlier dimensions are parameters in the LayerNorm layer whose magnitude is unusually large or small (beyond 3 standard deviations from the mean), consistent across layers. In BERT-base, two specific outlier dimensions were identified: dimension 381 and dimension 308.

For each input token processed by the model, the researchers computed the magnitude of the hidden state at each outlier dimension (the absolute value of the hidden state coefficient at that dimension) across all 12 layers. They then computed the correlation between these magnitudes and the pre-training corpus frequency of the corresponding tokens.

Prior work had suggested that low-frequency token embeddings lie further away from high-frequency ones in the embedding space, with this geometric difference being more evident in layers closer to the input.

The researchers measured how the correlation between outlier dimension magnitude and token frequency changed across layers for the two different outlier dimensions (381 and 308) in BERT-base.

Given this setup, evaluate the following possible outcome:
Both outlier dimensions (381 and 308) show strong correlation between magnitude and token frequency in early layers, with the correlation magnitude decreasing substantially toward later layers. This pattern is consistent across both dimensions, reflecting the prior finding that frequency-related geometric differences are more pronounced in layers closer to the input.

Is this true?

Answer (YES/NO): NO